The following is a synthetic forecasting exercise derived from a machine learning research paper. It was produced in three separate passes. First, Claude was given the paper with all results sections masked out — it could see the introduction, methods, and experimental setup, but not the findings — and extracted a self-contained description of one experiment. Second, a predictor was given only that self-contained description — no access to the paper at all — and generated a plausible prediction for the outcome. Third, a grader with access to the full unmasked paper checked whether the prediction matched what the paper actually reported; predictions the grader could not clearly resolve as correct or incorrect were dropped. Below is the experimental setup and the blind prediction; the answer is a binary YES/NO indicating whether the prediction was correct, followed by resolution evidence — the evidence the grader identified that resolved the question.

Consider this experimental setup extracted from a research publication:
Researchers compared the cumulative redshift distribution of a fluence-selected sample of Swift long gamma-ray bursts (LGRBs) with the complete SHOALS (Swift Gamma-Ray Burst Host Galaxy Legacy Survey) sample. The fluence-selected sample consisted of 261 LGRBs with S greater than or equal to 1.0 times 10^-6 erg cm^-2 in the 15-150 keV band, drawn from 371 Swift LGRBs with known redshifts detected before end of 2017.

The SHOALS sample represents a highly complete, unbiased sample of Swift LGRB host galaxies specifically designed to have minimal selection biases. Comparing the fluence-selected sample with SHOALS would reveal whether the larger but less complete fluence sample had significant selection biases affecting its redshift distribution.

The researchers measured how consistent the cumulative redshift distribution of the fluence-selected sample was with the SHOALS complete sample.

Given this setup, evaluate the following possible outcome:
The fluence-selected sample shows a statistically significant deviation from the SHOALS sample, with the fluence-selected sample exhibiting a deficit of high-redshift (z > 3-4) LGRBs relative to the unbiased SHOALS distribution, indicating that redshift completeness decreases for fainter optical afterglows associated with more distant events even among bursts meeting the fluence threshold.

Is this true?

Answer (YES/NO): NO